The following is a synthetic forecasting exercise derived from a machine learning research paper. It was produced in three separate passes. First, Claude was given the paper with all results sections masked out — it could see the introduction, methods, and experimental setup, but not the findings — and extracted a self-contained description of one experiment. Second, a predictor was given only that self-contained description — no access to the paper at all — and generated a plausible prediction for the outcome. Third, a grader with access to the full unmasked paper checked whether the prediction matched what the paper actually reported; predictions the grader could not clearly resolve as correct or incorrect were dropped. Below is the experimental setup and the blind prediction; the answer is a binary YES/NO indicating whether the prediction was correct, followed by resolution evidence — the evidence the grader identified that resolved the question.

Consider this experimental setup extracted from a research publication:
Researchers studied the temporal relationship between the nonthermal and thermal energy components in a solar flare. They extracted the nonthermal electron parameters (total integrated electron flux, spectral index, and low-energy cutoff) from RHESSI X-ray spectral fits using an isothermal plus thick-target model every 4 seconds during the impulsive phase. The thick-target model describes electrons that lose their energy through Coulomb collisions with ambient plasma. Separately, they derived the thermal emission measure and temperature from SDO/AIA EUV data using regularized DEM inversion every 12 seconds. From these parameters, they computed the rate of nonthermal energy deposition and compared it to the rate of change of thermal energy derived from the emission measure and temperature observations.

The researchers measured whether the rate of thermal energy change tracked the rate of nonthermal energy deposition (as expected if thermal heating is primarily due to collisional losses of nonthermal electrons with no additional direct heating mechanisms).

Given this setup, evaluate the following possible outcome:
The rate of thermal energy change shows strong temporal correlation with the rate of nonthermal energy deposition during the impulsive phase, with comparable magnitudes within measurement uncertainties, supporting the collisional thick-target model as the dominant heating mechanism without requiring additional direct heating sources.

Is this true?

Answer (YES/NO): YES